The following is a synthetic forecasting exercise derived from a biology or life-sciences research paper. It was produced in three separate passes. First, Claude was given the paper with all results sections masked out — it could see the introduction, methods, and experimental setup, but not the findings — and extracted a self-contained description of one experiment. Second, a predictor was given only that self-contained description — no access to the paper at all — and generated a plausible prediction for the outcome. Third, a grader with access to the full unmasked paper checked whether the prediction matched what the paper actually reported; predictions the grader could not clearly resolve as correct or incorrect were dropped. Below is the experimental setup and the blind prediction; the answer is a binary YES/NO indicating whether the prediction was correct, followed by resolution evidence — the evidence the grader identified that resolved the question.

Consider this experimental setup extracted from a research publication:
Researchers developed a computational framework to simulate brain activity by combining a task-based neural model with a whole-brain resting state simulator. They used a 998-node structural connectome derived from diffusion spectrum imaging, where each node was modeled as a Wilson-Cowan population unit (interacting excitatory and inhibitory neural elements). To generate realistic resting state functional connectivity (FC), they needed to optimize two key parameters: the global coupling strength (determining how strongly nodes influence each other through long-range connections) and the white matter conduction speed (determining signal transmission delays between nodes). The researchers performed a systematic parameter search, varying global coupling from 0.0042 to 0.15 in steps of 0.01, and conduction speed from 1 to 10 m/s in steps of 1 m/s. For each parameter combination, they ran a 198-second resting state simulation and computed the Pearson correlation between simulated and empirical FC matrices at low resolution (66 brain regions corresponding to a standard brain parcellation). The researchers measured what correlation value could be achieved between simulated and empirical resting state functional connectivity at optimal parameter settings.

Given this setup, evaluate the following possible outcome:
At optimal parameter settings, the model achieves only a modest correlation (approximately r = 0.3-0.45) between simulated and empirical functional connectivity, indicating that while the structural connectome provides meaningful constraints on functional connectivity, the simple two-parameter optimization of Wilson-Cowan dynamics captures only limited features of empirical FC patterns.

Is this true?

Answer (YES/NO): YES